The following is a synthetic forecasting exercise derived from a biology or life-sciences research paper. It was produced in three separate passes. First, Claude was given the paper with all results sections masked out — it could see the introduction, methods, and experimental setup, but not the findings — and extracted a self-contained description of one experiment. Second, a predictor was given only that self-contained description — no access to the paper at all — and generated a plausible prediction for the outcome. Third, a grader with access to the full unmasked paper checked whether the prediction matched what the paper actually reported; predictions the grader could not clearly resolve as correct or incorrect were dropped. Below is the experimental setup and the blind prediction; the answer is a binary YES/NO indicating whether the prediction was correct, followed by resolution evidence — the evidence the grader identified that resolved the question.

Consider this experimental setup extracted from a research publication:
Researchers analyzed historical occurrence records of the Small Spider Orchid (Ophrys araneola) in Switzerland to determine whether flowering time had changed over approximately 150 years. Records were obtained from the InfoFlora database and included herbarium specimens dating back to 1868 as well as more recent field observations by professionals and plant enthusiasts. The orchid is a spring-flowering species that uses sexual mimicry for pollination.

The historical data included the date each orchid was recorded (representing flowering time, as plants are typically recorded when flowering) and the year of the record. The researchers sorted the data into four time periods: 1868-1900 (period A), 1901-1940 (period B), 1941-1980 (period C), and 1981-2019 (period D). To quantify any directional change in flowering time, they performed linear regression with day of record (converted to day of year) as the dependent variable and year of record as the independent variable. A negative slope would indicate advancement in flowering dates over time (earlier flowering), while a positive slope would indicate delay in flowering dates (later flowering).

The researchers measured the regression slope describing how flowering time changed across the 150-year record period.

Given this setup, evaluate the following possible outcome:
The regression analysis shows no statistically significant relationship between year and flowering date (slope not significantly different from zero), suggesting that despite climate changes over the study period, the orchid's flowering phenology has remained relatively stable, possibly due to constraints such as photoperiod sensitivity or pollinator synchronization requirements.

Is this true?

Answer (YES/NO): NO